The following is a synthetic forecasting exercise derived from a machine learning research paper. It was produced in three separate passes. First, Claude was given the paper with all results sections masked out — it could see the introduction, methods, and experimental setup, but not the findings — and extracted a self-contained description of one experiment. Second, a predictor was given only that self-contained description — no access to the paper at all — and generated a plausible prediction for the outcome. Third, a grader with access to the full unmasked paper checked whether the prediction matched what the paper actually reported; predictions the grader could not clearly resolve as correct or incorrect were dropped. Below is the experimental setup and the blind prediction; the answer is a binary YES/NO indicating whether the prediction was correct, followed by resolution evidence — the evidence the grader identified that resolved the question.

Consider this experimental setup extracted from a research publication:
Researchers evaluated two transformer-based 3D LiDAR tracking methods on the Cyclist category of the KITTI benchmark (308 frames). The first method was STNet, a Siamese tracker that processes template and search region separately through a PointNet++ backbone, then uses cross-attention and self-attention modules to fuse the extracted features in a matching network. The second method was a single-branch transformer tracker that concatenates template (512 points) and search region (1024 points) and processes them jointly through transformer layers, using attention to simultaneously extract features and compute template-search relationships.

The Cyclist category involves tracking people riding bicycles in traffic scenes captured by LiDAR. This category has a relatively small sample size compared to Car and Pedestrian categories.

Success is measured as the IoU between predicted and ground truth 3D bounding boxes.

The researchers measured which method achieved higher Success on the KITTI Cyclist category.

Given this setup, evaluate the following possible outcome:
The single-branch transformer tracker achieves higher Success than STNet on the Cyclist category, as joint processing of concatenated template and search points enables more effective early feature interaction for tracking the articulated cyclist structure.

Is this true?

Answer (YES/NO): NO